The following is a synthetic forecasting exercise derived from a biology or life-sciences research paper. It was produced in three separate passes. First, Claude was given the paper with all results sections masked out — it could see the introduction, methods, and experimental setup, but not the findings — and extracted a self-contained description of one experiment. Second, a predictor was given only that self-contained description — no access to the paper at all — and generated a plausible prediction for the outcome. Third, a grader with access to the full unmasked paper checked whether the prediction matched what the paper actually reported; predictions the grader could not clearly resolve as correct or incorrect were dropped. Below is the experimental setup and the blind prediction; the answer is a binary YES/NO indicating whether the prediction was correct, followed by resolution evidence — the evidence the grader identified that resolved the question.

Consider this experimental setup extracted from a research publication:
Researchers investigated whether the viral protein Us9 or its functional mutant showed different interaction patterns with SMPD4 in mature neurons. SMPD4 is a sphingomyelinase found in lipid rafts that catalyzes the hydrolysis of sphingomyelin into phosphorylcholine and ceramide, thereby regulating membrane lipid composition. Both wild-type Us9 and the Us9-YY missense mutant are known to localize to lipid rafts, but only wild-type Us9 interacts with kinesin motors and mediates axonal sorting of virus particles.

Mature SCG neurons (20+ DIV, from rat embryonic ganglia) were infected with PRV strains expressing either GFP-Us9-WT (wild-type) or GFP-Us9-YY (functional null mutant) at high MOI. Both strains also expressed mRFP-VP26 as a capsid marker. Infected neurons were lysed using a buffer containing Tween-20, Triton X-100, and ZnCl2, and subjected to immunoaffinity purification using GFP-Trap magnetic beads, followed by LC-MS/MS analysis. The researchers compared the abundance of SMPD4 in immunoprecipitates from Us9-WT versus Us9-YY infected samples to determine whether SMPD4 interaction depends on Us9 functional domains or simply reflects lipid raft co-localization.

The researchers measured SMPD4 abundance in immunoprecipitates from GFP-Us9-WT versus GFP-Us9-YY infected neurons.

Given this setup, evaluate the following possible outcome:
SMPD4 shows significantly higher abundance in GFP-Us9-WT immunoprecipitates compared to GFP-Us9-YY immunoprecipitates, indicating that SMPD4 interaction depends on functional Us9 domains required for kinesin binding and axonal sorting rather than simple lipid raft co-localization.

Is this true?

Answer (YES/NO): YES